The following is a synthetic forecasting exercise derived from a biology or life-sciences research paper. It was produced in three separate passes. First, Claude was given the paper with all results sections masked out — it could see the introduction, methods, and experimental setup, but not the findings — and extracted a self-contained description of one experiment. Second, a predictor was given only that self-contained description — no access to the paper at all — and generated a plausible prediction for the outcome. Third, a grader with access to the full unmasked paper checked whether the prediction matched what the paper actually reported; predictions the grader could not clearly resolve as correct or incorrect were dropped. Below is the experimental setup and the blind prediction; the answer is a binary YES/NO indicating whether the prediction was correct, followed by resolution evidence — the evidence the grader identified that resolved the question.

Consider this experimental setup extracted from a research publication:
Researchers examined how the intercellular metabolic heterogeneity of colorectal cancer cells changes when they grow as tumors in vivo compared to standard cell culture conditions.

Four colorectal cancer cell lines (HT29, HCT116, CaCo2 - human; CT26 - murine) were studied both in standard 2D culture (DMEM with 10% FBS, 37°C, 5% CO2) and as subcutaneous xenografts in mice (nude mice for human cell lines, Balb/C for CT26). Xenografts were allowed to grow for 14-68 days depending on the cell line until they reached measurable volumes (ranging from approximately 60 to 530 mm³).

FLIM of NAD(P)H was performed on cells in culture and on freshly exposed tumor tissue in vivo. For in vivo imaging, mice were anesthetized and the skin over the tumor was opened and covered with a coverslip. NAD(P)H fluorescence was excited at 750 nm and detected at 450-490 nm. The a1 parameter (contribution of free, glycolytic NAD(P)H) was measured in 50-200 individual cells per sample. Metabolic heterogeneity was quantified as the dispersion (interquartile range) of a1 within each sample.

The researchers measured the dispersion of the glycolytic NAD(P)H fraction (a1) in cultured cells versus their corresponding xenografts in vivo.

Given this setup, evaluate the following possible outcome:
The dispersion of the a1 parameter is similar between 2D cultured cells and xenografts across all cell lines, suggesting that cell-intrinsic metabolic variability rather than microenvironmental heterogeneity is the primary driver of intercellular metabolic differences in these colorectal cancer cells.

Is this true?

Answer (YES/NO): NO